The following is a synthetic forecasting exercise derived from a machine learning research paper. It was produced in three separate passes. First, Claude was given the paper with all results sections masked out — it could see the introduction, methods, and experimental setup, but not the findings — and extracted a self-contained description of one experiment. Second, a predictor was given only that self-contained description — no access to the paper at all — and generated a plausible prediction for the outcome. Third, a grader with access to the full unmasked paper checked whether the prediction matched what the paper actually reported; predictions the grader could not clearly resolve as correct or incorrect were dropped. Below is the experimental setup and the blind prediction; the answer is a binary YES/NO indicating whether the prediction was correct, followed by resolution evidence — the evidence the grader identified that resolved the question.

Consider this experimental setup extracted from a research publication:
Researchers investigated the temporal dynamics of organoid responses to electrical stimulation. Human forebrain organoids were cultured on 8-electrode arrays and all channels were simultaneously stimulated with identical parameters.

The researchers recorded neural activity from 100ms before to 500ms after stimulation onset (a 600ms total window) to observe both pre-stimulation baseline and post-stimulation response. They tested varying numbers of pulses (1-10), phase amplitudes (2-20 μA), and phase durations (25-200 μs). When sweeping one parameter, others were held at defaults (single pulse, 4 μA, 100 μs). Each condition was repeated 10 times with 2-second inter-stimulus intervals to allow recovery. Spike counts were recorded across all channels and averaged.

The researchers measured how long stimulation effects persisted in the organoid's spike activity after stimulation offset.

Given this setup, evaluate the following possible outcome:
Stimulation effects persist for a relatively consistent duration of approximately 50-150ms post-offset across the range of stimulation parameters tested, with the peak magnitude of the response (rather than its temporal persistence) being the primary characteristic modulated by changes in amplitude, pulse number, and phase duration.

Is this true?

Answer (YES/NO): NO